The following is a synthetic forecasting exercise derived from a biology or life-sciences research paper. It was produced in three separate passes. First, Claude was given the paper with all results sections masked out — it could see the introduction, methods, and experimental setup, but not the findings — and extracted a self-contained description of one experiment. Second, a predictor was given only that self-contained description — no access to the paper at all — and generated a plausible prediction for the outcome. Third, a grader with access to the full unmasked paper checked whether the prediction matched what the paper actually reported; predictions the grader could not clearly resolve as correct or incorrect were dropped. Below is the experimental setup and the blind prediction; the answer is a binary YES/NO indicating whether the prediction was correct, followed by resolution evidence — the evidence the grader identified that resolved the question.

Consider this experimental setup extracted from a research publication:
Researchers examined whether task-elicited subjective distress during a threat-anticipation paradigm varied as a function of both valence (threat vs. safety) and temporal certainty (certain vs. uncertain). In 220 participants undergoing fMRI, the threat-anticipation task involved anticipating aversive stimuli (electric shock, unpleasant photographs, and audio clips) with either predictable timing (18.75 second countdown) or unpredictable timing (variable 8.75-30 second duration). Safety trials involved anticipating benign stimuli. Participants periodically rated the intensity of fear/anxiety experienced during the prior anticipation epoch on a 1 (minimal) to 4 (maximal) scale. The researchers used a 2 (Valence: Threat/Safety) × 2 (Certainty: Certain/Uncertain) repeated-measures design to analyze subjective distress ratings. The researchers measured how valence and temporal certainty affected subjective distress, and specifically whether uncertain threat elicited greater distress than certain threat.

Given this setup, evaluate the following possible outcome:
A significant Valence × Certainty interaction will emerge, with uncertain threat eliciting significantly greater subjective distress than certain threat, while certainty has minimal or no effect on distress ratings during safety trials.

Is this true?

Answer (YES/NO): NO